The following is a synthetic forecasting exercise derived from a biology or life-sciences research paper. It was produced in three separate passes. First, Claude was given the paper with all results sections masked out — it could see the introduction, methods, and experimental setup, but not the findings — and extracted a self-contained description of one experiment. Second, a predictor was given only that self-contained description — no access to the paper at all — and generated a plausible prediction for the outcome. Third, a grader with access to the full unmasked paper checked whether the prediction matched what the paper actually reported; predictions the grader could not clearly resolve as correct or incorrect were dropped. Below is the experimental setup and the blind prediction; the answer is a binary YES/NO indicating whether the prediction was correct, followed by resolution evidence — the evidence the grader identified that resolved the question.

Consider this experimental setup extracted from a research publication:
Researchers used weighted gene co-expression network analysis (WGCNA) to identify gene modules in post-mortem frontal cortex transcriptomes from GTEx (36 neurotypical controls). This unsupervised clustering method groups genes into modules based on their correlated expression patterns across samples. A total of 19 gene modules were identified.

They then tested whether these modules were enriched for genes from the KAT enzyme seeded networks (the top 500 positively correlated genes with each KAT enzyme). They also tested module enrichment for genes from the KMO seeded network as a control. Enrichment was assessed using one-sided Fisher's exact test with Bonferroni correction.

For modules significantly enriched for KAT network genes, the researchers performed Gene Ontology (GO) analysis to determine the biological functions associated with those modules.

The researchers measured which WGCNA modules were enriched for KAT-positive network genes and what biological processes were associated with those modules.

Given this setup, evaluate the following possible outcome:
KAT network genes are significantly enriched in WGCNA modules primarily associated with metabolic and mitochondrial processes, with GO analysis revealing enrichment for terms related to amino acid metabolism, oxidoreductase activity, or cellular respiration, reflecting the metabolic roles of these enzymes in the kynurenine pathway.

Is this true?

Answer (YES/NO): NO